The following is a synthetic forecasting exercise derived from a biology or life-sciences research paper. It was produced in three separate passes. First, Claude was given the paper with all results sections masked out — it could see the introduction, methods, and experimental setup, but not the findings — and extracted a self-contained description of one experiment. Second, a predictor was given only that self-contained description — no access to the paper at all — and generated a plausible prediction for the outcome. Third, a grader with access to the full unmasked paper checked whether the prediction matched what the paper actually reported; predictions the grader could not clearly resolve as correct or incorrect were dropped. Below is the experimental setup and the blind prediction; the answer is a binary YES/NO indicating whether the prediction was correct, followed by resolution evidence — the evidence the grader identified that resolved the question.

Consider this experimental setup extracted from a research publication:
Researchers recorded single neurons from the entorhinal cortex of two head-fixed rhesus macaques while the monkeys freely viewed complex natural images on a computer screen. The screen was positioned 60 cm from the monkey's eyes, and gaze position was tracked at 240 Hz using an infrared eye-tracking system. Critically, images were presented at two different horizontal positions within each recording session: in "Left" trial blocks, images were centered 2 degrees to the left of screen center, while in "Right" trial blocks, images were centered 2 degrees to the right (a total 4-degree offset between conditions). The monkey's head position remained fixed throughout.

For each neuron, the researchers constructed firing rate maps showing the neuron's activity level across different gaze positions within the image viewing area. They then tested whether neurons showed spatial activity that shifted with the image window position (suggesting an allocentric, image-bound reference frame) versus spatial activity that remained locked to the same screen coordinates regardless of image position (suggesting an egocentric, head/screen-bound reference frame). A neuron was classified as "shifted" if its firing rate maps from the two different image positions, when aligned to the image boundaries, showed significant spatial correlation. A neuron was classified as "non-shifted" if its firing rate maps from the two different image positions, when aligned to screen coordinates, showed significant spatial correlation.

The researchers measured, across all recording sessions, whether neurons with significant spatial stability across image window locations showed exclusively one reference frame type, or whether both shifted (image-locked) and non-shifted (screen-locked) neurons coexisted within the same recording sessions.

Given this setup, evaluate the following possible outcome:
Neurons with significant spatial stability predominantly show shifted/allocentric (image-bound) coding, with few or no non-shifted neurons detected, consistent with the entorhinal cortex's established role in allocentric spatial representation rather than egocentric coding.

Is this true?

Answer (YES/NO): NO